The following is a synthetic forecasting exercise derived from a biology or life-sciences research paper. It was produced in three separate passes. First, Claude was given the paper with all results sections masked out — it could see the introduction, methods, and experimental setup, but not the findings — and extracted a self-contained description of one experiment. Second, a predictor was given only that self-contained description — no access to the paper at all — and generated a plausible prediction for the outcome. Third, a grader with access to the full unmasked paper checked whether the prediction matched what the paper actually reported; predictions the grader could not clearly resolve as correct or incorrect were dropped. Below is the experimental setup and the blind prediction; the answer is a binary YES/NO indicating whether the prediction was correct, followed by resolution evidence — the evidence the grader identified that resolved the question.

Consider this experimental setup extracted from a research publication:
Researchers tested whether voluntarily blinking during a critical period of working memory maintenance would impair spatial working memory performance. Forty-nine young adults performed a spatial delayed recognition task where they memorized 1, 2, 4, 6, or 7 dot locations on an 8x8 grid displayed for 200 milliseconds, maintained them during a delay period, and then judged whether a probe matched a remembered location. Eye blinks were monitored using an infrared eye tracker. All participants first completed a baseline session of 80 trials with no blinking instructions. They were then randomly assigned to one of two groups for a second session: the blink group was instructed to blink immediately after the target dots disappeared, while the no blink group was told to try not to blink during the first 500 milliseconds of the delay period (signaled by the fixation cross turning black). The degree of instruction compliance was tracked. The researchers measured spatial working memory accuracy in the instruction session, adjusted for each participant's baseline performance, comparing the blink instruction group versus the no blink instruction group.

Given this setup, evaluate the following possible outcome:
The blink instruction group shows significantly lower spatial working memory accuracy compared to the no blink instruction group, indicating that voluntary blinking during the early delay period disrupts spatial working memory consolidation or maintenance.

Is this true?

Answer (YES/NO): NO